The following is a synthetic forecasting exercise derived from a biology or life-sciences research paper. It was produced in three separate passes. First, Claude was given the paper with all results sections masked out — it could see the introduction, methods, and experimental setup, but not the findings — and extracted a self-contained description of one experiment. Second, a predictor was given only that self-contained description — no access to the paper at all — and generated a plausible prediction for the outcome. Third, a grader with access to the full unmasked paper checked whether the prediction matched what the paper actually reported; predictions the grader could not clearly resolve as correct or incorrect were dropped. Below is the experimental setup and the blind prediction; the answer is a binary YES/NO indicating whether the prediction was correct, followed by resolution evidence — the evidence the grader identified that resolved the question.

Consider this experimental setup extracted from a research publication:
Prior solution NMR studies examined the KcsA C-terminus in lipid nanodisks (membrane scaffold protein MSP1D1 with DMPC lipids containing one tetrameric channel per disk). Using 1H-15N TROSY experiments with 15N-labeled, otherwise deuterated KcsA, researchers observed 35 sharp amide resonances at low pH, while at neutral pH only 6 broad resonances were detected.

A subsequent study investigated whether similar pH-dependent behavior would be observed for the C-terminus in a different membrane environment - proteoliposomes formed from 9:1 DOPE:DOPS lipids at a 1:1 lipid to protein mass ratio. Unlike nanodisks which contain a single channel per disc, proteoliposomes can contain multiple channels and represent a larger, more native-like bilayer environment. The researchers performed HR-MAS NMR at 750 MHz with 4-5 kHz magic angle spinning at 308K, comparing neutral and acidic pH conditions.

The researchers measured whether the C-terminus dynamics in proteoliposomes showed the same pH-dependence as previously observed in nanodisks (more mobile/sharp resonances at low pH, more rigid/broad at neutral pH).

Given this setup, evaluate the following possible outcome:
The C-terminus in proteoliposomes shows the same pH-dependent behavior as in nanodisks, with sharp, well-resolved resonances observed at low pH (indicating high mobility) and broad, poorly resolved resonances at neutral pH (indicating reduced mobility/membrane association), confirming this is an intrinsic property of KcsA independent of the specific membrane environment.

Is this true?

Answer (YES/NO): YES